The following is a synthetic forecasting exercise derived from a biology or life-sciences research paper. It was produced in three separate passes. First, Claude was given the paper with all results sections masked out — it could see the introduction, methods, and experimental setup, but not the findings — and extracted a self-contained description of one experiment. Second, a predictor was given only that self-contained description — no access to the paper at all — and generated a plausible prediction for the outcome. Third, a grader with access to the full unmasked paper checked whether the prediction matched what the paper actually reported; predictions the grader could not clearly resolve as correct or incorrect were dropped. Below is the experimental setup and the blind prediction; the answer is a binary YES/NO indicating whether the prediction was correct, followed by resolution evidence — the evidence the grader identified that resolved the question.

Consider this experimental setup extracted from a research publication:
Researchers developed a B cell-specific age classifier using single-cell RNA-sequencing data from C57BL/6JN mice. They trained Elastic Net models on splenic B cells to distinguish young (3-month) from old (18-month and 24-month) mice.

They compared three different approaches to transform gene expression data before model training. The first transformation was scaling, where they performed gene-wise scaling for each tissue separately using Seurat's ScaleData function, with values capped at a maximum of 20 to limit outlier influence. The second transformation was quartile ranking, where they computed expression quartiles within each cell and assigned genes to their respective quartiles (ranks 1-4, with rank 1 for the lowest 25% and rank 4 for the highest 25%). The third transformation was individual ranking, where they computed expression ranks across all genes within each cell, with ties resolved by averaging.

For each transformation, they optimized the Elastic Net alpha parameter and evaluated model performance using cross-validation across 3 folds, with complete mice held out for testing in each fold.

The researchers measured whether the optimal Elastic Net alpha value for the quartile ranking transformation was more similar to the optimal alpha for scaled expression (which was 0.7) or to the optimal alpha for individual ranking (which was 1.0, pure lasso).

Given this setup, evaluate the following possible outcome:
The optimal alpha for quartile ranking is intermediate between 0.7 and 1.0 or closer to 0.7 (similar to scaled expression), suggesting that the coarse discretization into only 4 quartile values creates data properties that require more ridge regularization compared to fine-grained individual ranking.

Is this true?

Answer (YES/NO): NO